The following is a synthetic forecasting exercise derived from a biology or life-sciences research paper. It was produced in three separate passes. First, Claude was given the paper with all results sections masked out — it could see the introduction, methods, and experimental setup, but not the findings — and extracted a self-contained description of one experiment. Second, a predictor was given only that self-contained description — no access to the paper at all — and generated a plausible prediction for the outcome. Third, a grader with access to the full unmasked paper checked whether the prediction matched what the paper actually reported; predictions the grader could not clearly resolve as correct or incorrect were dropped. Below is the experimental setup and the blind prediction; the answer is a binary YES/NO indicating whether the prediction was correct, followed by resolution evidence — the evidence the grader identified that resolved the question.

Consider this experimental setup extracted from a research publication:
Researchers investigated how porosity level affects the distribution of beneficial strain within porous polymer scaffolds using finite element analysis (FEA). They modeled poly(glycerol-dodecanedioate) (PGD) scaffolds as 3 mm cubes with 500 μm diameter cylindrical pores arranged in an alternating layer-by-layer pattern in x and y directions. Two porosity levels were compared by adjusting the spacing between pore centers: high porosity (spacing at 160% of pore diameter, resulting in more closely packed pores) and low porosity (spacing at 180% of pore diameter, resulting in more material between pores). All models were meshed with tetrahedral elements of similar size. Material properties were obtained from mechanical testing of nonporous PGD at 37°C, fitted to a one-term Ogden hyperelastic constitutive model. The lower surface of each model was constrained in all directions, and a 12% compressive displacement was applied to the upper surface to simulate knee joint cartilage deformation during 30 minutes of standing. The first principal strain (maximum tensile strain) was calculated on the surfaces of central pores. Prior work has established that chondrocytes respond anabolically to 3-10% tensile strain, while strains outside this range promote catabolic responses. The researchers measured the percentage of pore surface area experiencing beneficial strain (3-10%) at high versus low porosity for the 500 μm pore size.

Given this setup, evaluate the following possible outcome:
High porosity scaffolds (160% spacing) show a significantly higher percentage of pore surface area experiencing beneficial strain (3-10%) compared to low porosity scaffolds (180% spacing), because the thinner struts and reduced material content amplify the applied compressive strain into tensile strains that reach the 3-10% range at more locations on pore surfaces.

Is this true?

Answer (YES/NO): NO